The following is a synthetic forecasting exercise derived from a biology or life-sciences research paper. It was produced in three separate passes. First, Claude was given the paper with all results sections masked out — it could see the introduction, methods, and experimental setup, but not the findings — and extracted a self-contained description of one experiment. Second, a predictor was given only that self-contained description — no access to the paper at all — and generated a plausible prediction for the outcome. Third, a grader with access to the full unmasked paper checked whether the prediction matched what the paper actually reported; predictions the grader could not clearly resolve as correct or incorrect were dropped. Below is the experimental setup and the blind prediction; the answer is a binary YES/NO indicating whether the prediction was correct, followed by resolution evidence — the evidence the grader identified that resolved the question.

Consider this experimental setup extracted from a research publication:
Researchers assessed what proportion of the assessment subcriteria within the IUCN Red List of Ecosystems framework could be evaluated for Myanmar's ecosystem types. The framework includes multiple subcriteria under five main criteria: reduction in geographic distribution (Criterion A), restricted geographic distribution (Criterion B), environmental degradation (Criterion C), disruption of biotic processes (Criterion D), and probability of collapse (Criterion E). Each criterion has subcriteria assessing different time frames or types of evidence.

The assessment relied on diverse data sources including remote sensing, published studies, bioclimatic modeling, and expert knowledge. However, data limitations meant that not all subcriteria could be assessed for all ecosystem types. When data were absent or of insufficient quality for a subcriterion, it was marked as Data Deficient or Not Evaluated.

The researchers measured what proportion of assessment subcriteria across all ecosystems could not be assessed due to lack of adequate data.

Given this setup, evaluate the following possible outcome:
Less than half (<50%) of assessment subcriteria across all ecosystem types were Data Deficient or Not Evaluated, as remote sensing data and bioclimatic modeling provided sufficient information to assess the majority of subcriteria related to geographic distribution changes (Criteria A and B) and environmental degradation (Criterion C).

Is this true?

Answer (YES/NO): NO